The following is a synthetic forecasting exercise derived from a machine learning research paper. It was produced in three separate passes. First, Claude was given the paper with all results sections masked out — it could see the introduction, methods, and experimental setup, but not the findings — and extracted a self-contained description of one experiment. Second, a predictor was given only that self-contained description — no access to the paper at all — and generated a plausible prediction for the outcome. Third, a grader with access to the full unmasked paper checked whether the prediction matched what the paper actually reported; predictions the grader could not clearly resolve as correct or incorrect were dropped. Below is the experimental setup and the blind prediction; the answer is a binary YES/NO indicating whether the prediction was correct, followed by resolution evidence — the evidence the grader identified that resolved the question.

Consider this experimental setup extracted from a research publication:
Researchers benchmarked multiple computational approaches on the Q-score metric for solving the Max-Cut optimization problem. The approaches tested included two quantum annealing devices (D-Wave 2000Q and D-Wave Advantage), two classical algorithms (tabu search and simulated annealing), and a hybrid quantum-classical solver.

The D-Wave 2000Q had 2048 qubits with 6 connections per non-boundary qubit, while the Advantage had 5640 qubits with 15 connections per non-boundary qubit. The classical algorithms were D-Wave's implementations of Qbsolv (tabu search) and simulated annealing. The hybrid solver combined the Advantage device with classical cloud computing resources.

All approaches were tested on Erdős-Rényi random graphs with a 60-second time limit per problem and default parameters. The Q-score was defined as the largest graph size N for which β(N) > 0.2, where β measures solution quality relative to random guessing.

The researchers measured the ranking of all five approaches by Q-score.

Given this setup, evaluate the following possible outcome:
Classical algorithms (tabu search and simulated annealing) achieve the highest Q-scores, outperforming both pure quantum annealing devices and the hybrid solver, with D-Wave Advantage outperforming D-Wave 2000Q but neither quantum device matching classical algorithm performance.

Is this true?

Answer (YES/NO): NO